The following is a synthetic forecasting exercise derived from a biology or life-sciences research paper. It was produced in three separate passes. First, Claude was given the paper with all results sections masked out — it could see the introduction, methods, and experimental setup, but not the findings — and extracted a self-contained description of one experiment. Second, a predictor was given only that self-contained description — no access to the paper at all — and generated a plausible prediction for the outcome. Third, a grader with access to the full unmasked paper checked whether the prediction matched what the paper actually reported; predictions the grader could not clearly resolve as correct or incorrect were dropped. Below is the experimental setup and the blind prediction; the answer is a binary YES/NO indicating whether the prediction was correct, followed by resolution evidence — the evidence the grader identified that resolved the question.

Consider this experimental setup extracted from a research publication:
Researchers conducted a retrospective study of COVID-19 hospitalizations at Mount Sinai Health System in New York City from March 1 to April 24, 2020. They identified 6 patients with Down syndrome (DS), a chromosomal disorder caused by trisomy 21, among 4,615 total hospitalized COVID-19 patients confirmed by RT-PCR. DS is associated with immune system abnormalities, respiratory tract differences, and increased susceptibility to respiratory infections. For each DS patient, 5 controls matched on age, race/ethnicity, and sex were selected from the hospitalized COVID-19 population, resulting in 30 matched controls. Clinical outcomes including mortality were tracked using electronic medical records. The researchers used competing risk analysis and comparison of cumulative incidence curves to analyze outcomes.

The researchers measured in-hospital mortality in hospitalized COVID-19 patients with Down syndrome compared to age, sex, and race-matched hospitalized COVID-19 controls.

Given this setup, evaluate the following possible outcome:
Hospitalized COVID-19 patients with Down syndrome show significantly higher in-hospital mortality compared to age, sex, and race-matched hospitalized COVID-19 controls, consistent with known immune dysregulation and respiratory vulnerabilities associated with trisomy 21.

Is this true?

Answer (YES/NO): NO